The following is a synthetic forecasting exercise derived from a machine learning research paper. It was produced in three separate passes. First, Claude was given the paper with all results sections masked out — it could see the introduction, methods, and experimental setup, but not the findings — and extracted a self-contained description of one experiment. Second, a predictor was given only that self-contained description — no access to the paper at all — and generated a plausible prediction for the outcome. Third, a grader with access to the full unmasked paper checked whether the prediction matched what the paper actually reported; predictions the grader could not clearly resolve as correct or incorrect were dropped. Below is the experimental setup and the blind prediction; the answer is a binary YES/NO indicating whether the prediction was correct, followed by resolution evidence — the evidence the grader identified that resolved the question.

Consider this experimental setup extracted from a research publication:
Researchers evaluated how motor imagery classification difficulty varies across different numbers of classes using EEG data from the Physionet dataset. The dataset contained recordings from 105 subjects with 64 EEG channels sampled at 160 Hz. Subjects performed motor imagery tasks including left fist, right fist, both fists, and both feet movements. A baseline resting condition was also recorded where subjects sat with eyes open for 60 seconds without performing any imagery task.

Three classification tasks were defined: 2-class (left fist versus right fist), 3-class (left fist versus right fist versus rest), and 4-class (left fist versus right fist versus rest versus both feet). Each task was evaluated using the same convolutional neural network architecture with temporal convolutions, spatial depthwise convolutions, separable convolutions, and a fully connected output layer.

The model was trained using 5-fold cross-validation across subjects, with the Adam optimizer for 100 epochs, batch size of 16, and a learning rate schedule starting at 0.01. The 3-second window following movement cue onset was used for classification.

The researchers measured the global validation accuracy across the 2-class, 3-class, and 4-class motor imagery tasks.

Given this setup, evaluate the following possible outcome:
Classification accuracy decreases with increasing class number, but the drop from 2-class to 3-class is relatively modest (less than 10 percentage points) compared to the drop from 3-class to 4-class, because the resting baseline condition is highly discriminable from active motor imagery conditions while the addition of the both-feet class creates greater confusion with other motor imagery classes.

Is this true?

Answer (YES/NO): YES